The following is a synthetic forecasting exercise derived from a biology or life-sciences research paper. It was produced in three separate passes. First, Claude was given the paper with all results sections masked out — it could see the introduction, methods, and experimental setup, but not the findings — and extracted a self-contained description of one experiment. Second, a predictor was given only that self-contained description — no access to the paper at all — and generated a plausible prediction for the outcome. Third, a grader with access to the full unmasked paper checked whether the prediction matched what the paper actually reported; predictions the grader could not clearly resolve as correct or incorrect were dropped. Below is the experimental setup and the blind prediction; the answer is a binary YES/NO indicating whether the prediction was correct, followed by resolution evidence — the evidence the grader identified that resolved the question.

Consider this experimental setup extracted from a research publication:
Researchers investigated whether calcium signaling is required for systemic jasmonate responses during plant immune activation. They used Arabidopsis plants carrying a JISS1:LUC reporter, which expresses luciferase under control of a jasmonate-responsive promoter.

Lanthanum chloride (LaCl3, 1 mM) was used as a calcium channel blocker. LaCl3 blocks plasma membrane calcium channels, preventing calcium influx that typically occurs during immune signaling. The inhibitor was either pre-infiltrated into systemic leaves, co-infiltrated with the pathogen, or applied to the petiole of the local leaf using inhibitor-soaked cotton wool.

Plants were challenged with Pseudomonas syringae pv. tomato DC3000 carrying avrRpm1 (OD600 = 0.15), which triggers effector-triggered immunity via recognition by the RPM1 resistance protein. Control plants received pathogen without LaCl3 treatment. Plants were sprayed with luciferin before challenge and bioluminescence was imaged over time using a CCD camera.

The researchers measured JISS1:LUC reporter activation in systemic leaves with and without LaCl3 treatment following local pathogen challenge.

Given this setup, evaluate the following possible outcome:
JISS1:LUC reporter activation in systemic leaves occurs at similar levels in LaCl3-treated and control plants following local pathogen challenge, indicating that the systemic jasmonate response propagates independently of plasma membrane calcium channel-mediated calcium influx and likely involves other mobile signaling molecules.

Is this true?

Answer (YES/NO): NO